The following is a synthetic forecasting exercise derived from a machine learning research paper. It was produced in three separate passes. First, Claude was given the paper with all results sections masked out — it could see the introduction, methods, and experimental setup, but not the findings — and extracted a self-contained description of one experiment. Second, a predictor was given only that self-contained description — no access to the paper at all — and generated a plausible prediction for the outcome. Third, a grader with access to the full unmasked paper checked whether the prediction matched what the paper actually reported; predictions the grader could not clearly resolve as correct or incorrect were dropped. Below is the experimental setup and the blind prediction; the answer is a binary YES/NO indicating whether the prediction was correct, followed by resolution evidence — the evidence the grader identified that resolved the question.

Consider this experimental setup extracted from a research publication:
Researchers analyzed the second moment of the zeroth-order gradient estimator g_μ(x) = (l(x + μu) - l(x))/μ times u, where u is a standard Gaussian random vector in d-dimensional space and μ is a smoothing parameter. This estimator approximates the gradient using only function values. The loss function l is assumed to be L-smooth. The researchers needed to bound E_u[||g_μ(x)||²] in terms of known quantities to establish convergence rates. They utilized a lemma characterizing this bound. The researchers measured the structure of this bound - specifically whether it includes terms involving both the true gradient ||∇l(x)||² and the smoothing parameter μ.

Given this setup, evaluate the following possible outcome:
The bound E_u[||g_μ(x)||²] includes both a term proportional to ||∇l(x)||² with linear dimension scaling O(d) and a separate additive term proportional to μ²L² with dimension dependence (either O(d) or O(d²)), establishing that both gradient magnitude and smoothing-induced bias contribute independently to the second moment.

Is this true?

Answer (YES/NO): NO